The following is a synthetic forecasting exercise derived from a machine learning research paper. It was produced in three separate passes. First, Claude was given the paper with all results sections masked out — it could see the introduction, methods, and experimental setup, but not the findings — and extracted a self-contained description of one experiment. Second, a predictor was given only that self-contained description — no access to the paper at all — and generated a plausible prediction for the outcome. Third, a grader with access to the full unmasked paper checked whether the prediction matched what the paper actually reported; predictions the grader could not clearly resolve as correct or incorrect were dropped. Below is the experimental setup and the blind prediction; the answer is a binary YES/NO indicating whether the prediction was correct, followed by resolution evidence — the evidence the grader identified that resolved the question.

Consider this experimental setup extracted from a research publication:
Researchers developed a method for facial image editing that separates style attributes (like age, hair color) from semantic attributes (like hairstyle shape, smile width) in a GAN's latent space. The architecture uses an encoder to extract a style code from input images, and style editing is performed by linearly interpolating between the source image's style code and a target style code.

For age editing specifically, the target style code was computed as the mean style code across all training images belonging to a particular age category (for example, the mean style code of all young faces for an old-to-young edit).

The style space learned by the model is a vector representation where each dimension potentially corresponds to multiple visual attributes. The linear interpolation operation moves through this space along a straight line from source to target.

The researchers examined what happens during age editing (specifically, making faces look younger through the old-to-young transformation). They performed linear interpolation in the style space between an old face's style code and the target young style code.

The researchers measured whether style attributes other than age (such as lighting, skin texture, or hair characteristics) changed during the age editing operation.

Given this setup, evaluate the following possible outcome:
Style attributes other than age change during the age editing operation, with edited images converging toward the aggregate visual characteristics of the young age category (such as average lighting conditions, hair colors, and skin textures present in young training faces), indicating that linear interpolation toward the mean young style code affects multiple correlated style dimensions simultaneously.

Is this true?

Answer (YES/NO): YES